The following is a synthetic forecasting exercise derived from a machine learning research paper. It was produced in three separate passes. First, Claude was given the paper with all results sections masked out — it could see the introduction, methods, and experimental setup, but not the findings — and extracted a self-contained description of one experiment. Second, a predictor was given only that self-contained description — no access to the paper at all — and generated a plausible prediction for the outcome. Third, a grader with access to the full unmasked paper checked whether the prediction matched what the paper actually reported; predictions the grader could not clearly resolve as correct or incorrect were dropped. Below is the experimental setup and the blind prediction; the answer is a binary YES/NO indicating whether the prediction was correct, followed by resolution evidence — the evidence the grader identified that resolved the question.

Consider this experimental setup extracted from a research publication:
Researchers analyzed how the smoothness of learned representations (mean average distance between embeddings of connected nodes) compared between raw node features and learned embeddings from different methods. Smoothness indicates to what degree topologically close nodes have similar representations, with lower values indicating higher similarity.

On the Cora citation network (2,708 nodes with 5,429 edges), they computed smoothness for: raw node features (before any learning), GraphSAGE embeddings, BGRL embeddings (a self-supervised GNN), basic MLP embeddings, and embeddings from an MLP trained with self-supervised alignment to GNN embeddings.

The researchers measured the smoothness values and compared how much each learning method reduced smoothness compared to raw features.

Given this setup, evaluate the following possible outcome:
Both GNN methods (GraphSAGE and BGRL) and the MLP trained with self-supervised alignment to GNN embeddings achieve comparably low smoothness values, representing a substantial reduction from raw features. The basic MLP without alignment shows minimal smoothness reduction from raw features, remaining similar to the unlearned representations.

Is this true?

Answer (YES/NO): NO